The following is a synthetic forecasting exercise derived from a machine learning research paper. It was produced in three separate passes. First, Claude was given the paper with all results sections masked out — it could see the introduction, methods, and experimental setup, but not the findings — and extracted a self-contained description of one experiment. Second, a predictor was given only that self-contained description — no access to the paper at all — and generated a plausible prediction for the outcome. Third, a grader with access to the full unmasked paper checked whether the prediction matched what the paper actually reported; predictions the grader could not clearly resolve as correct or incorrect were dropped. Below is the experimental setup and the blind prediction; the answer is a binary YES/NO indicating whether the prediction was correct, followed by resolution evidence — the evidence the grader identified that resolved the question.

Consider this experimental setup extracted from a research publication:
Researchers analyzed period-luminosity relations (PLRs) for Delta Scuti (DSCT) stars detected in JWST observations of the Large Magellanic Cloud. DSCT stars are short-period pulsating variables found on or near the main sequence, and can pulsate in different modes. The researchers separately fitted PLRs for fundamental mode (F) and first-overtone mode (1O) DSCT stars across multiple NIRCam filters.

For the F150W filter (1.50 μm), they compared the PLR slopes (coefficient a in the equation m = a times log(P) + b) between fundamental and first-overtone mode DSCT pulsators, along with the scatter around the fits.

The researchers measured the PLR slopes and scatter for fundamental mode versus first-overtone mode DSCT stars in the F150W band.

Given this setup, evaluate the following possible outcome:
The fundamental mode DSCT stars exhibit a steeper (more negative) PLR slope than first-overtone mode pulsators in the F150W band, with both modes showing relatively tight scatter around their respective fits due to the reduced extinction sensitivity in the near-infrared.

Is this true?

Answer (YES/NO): NO